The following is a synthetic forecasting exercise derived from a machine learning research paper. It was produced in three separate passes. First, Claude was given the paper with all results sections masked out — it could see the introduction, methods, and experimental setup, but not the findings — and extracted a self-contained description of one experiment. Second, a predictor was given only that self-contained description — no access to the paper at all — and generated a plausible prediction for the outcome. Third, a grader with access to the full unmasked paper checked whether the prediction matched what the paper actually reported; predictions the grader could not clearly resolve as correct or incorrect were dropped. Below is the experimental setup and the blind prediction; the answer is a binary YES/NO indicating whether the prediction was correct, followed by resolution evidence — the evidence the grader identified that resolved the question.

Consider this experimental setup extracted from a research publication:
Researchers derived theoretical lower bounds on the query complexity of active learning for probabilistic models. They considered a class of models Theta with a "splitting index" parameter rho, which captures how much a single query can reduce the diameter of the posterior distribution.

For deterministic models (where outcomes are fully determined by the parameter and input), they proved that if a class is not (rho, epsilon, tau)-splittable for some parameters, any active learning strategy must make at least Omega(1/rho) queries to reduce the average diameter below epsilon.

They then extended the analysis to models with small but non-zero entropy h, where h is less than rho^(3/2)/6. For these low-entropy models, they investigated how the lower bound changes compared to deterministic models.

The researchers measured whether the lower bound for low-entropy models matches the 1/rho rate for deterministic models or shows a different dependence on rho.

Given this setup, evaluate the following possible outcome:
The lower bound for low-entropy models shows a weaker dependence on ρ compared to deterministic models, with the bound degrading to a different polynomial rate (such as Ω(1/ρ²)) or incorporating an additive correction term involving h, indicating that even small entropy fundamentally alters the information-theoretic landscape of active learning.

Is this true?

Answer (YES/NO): NO